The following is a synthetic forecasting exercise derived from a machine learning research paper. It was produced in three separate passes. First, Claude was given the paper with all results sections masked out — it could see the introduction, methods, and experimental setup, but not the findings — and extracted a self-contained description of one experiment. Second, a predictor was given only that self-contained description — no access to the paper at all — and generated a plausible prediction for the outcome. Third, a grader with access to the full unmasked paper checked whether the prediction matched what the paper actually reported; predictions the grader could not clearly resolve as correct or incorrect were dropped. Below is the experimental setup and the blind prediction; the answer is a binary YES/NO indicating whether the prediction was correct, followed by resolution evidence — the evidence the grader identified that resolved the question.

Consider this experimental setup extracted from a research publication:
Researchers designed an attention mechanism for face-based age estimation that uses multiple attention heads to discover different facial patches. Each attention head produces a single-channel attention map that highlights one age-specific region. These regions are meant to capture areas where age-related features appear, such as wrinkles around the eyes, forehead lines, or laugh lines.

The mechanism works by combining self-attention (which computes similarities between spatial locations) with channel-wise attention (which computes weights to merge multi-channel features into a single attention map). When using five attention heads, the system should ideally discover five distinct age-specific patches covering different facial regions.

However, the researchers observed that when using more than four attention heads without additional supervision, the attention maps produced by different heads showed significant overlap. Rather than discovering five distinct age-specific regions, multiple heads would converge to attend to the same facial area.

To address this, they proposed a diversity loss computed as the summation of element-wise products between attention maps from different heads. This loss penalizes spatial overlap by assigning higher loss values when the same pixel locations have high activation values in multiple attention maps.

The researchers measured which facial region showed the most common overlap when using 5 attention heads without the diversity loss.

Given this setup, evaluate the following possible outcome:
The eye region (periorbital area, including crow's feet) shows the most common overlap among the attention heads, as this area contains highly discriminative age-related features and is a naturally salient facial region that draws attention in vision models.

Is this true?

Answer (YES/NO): NO